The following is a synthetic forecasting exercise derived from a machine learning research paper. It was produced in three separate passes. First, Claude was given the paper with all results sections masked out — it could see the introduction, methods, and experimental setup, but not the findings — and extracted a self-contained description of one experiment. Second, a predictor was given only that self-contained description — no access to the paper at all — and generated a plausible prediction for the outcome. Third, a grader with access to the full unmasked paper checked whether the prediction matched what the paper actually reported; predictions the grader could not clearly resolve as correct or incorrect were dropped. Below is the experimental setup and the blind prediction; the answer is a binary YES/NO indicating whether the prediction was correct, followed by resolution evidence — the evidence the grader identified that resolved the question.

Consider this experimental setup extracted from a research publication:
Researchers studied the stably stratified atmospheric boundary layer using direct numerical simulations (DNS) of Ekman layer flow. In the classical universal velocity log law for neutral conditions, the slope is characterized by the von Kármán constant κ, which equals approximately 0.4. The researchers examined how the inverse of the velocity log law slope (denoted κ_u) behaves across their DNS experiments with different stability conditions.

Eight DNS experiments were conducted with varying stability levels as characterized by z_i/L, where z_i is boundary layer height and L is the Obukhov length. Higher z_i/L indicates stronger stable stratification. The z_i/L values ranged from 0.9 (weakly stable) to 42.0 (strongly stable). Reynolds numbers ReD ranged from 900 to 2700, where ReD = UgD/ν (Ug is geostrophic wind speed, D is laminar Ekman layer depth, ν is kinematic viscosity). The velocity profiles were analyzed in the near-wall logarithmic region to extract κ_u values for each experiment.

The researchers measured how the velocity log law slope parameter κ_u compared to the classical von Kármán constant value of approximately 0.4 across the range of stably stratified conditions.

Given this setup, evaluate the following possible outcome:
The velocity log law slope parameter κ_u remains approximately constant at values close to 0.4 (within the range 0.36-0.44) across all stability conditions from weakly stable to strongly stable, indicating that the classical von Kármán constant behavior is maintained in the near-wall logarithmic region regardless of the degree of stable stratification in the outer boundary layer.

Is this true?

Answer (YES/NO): NO